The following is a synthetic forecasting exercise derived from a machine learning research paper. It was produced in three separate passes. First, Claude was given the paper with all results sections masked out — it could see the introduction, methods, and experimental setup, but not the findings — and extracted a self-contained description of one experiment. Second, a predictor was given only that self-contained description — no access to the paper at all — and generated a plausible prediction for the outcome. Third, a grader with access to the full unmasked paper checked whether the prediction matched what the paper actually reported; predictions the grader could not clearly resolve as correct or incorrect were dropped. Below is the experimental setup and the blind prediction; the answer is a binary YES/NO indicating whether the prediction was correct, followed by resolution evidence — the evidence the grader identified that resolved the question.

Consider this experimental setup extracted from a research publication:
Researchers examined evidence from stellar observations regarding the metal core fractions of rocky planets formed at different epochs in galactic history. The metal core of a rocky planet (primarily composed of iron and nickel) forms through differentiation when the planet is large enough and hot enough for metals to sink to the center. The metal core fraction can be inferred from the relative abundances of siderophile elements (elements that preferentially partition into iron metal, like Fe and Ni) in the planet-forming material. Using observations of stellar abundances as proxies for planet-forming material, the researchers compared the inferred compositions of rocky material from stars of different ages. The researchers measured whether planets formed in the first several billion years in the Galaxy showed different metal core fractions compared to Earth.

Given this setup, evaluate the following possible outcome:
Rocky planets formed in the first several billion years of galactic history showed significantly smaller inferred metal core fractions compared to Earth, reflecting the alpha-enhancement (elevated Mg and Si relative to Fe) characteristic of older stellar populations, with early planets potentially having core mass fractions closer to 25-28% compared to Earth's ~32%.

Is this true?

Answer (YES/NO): NO